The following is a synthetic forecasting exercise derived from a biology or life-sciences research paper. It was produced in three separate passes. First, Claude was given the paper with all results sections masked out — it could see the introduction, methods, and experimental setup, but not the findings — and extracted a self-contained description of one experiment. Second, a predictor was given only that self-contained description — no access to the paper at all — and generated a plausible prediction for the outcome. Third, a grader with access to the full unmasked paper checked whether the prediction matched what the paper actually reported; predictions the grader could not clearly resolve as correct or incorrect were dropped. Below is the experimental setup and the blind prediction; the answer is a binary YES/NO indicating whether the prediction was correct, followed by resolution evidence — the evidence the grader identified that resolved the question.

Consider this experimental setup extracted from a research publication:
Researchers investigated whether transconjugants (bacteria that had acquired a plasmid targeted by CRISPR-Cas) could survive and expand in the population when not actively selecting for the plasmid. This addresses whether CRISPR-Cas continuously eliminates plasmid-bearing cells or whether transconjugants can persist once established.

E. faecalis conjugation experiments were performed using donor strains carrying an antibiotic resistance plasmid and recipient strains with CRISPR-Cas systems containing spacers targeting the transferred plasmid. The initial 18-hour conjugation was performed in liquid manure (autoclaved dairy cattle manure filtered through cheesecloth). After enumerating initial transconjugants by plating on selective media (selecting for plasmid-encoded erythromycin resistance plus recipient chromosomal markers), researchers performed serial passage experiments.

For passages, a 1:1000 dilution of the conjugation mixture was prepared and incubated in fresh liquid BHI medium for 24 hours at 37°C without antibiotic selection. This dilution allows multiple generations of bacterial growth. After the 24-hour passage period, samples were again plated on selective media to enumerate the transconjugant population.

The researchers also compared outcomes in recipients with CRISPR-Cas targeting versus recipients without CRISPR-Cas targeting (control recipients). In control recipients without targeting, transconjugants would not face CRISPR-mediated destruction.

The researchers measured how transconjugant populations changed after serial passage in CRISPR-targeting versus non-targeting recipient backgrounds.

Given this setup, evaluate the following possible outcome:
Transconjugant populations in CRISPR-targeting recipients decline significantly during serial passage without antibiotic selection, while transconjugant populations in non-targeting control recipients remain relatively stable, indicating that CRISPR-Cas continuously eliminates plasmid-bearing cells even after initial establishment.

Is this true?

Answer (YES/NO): YES